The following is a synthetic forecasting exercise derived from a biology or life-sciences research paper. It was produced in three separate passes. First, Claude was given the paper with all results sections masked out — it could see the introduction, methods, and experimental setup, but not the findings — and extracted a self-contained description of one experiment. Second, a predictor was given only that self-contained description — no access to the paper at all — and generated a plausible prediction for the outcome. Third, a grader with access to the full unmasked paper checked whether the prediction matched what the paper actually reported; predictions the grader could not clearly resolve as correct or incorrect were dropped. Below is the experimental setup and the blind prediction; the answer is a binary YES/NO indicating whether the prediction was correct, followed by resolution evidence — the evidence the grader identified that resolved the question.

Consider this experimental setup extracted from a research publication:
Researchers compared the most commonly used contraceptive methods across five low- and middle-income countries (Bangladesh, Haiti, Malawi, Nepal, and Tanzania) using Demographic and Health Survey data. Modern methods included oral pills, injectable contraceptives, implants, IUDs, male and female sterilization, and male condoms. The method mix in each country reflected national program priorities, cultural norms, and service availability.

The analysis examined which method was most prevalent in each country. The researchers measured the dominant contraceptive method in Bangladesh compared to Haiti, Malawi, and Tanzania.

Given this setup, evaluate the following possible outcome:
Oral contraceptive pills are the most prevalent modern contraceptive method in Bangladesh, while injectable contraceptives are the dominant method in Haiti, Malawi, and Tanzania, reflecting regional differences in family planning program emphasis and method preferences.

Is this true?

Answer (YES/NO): YES